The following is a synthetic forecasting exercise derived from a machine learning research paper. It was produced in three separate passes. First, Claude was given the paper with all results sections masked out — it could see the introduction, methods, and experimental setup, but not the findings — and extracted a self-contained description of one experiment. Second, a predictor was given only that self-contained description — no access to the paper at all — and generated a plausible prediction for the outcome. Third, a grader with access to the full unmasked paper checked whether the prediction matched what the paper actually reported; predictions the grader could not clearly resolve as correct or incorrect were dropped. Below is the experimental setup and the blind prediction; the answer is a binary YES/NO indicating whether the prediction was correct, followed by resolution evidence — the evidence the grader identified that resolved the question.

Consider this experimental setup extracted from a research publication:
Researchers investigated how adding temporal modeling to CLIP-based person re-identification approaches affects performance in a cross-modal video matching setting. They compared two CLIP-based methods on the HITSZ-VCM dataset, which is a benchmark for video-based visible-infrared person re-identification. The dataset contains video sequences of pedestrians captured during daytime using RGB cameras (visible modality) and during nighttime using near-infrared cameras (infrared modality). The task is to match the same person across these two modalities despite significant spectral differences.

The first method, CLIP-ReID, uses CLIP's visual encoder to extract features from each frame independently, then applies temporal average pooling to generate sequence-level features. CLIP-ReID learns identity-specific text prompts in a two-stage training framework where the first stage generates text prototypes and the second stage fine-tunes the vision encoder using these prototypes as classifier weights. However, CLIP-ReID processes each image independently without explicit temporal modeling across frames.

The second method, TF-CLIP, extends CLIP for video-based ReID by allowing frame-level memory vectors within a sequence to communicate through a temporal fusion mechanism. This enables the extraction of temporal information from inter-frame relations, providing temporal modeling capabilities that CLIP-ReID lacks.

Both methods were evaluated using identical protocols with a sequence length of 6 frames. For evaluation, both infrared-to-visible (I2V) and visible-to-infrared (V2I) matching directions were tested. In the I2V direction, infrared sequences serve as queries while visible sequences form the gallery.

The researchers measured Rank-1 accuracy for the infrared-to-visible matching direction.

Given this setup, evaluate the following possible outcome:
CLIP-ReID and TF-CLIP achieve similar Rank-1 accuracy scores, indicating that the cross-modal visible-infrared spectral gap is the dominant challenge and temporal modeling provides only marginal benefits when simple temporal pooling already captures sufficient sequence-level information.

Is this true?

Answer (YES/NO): NO